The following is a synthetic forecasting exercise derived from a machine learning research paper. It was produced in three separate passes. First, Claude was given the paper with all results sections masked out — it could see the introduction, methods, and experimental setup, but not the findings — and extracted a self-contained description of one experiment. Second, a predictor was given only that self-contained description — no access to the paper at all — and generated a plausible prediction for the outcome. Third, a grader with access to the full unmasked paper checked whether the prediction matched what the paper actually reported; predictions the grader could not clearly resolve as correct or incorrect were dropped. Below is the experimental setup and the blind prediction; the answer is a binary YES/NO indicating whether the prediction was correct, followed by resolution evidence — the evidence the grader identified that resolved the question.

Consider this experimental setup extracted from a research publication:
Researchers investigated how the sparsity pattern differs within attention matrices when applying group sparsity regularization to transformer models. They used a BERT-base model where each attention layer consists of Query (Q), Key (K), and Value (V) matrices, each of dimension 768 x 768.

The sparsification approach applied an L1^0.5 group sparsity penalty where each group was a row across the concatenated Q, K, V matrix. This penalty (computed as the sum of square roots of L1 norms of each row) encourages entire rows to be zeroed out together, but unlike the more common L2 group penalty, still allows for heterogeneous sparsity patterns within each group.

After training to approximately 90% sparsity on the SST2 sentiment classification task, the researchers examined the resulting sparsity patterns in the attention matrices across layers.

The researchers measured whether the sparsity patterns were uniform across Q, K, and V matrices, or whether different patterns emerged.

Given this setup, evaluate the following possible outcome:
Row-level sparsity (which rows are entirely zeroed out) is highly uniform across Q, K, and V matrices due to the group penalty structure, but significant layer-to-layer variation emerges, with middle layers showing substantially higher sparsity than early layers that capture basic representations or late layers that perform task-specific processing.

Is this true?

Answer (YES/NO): NO